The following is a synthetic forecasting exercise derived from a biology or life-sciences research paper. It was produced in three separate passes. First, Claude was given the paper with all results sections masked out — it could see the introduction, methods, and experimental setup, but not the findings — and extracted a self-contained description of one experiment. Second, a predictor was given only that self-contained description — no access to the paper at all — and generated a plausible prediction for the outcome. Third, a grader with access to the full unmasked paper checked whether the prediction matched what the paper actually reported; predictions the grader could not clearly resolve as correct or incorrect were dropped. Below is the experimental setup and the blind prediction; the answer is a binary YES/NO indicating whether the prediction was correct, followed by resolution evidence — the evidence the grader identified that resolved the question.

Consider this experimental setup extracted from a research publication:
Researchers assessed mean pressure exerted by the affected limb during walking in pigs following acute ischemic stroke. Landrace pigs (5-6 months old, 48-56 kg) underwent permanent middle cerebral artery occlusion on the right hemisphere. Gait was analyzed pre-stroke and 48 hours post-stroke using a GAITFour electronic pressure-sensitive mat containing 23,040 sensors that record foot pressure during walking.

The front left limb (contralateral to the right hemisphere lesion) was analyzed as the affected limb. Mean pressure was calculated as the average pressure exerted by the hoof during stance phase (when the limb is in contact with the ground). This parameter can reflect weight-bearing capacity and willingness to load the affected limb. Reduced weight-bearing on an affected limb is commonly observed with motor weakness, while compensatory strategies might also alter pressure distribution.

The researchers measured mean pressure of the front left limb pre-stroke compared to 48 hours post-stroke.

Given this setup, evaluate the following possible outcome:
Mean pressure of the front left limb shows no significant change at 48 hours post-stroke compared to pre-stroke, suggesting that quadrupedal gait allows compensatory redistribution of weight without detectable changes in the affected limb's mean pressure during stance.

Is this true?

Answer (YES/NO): NO